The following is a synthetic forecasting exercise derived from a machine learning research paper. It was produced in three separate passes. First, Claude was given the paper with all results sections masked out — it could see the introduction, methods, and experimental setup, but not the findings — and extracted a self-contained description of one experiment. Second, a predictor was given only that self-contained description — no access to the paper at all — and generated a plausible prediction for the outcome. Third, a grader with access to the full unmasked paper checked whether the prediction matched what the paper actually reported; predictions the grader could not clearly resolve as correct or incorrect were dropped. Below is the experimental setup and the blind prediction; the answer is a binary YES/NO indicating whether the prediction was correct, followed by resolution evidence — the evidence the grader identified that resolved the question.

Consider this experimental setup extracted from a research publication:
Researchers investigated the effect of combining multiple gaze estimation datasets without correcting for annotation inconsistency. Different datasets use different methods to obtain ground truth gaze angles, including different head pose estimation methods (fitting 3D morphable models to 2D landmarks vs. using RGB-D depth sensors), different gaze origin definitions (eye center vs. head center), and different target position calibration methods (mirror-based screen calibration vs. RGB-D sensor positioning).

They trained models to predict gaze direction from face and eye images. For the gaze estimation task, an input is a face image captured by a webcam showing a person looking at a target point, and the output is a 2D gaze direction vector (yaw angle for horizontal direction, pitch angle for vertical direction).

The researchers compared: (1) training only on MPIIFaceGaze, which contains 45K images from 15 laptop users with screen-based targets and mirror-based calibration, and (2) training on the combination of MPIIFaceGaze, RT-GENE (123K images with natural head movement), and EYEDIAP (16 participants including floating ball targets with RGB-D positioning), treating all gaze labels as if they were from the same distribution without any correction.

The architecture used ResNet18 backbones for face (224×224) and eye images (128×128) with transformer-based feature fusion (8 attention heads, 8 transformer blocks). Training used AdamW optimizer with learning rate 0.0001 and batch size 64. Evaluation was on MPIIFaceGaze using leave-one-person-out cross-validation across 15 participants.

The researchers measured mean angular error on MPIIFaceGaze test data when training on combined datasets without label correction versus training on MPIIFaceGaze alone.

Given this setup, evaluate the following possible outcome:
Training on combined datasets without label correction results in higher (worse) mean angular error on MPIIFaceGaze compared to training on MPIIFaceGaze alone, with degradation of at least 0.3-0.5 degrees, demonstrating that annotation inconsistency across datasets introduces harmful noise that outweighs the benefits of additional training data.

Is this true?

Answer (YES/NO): NO